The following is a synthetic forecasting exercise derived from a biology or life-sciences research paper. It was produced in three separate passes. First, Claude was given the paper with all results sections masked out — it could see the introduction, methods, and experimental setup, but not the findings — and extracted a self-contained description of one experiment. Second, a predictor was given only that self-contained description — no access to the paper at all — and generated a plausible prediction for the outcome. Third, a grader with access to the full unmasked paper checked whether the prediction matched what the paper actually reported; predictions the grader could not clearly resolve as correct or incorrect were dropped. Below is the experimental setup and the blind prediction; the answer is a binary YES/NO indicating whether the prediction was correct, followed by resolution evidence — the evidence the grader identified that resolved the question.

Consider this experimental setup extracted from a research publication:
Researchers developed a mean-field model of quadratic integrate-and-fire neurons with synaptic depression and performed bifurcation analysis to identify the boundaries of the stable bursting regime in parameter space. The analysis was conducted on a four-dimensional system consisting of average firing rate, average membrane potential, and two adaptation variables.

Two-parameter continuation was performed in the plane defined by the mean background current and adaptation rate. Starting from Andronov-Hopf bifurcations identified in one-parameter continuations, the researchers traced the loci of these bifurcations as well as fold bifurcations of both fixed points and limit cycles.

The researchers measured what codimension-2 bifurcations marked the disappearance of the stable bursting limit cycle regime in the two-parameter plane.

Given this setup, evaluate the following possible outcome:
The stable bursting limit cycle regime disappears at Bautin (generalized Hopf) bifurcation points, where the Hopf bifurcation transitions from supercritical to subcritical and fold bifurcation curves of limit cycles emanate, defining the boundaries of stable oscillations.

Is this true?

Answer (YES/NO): YES